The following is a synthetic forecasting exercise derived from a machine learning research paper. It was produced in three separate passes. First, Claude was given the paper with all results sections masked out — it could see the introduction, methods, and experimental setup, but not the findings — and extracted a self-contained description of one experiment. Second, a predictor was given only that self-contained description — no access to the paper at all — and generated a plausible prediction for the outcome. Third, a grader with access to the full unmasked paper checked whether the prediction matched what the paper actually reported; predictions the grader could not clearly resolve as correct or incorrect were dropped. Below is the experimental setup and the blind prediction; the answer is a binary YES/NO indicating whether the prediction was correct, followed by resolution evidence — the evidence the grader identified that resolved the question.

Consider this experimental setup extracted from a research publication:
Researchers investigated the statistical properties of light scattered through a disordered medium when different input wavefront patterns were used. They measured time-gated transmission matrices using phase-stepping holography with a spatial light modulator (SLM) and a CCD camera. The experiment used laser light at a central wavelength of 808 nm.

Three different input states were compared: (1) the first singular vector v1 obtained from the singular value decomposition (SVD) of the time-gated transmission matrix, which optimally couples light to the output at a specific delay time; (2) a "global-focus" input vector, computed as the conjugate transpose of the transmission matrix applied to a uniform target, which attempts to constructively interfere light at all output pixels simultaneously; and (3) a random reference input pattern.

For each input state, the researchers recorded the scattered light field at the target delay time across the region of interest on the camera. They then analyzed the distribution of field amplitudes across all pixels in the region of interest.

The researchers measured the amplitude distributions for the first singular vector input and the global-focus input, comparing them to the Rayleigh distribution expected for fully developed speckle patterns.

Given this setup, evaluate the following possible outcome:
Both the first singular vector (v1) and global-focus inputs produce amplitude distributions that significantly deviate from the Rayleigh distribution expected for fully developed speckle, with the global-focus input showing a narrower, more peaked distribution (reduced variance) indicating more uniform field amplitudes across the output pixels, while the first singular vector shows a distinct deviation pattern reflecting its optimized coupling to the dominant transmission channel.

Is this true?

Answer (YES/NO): NO